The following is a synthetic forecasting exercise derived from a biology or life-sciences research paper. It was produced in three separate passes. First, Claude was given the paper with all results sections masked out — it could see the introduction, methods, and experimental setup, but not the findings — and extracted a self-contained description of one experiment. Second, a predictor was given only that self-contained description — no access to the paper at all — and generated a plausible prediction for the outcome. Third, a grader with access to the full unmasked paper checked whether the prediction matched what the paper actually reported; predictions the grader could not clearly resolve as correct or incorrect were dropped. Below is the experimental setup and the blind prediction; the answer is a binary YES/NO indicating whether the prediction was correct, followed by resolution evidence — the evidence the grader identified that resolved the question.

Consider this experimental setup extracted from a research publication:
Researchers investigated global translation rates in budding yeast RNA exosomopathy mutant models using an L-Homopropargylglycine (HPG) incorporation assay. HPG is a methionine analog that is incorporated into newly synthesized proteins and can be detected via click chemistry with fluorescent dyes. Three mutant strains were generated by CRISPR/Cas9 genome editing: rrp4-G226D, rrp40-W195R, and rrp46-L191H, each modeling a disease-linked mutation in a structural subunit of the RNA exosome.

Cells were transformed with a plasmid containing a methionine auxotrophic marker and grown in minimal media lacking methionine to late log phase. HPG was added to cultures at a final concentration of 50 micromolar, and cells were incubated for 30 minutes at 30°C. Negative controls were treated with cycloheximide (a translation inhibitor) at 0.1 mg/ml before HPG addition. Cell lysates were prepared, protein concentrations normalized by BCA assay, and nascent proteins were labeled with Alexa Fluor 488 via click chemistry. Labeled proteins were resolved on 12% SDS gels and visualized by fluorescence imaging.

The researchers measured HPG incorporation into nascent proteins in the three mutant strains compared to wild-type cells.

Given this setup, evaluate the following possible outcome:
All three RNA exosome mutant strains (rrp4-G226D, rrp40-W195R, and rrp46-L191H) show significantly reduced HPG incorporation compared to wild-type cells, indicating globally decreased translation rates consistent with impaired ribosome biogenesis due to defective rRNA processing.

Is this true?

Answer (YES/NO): YES